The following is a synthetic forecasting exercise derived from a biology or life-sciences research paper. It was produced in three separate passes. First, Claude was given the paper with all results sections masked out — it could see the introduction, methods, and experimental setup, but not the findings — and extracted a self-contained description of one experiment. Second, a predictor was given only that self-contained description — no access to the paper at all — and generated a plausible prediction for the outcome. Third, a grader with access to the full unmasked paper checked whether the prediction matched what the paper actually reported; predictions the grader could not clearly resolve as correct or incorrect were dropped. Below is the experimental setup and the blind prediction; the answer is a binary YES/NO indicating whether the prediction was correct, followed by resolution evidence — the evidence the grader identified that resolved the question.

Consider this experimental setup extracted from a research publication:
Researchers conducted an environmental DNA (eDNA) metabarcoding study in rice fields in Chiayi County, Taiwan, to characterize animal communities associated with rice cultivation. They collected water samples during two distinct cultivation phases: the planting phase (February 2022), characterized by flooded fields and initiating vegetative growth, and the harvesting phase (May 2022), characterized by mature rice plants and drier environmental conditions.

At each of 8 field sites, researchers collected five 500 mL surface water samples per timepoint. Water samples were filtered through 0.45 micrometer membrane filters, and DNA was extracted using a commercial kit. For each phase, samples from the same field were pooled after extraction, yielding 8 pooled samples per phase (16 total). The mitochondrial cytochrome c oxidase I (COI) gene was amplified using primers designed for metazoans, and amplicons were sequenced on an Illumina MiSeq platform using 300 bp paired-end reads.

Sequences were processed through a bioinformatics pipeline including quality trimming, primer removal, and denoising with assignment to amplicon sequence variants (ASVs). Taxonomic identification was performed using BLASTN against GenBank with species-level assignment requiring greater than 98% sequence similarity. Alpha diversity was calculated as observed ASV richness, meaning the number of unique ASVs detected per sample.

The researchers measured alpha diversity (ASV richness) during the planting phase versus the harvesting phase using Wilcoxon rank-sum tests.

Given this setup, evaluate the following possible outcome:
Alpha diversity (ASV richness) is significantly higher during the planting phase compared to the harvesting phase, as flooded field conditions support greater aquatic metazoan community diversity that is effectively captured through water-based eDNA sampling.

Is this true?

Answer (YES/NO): NO